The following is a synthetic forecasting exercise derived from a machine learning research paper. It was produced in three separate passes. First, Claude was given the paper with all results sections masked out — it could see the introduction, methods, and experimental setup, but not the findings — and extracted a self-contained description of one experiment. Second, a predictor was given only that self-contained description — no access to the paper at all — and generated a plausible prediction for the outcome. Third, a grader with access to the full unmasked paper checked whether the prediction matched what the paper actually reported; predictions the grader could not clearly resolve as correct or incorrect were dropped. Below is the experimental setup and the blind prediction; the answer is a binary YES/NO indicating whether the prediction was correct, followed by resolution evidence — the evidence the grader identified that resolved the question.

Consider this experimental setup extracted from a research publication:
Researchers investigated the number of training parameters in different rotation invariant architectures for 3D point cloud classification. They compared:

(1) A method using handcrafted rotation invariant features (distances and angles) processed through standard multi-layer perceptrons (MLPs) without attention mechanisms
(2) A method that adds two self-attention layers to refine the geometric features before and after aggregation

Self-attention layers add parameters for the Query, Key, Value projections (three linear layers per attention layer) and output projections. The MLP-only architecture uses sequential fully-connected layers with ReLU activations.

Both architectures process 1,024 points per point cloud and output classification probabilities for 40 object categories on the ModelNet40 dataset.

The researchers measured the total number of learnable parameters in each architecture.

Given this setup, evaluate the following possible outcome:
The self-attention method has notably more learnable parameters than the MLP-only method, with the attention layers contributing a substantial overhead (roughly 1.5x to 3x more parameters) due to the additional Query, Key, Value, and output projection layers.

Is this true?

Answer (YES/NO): NO